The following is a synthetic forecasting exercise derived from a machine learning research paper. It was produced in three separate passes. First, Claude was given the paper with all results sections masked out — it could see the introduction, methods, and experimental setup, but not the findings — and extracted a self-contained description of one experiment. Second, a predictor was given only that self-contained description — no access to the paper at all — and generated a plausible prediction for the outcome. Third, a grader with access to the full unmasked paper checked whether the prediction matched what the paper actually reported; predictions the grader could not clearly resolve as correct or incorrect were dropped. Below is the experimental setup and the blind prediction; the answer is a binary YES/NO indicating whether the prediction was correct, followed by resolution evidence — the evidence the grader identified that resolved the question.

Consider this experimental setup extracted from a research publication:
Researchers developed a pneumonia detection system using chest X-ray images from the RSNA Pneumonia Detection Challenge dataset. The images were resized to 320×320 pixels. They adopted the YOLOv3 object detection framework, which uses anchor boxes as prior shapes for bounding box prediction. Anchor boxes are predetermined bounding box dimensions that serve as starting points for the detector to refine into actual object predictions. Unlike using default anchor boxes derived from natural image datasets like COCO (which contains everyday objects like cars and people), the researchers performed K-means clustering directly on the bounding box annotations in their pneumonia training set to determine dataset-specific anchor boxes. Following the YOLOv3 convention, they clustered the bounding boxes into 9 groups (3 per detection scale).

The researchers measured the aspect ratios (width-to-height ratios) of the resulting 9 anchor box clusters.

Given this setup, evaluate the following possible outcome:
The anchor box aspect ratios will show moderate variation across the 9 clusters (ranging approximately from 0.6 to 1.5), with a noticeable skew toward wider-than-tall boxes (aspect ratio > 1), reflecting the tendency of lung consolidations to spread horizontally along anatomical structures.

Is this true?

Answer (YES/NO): NO